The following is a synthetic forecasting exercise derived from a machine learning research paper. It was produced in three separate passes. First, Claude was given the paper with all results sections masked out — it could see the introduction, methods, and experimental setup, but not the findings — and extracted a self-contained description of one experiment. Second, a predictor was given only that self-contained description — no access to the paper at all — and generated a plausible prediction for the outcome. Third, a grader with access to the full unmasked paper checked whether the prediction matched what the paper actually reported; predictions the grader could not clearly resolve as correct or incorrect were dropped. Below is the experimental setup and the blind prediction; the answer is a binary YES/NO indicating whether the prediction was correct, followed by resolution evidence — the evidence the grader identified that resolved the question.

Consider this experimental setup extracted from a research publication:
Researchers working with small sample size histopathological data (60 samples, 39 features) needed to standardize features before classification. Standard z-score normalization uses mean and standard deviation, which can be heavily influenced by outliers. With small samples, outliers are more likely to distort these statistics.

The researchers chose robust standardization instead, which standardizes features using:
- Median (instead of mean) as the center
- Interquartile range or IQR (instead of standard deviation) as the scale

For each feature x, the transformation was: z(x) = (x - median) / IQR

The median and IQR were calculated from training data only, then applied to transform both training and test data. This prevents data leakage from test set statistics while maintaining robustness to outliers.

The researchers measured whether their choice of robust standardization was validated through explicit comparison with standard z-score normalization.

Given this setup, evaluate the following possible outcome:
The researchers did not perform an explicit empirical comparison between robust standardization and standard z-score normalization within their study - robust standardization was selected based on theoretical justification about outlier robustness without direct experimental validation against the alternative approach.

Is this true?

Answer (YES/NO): YES